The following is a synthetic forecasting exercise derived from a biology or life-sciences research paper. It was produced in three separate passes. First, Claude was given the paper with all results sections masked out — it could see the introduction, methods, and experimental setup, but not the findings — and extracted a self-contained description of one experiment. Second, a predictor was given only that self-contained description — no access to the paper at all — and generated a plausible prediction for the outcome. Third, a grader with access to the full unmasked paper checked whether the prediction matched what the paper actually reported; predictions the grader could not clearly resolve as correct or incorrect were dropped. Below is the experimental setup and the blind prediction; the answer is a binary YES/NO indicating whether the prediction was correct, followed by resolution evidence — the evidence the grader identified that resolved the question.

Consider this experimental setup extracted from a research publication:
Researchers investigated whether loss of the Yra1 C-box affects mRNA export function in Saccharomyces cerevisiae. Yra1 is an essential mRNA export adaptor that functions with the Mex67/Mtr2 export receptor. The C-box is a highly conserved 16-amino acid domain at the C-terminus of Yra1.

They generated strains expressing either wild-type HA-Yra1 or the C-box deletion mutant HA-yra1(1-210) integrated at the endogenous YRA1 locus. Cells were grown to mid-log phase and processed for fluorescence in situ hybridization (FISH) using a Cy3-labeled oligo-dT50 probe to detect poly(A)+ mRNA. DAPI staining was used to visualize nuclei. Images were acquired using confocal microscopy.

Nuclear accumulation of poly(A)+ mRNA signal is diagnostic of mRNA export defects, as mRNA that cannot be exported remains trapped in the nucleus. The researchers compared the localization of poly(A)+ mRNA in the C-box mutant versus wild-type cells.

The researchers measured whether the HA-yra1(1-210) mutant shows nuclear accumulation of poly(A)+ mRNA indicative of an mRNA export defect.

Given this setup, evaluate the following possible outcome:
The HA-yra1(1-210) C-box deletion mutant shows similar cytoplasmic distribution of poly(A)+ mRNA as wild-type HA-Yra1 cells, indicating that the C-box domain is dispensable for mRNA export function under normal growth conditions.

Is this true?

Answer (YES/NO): YES